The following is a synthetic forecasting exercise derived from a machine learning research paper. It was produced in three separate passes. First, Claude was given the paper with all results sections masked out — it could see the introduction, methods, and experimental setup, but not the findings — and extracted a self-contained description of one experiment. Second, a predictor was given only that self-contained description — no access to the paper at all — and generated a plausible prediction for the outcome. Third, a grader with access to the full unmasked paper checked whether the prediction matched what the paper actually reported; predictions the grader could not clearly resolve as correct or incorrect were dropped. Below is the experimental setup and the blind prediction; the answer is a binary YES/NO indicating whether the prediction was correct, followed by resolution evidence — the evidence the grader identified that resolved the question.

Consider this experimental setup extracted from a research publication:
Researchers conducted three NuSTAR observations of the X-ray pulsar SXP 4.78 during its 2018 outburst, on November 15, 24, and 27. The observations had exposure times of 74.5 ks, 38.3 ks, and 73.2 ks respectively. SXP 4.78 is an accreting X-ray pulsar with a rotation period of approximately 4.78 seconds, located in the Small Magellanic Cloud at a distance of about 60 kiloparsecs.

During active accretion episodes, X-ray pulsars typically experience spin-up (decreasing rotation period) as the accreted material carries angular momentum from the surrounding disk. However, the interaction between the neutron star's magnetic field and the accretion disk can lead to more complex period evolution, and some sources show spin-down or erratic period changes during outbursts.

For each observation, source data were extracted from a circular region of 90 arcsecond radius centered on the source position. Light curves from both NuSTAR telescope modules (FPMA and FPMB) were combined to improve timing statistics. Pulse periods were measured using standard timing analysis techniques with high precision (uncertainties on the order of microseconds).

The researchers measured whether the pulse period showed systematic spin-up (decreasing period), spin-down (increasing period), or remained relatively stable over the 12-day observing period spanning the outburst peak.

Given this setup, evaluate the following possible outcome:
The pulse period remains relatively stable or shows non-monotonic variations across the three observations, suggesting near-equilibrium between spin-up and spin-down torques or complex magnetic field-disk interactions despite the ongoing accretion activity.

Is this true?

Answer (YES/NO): YES